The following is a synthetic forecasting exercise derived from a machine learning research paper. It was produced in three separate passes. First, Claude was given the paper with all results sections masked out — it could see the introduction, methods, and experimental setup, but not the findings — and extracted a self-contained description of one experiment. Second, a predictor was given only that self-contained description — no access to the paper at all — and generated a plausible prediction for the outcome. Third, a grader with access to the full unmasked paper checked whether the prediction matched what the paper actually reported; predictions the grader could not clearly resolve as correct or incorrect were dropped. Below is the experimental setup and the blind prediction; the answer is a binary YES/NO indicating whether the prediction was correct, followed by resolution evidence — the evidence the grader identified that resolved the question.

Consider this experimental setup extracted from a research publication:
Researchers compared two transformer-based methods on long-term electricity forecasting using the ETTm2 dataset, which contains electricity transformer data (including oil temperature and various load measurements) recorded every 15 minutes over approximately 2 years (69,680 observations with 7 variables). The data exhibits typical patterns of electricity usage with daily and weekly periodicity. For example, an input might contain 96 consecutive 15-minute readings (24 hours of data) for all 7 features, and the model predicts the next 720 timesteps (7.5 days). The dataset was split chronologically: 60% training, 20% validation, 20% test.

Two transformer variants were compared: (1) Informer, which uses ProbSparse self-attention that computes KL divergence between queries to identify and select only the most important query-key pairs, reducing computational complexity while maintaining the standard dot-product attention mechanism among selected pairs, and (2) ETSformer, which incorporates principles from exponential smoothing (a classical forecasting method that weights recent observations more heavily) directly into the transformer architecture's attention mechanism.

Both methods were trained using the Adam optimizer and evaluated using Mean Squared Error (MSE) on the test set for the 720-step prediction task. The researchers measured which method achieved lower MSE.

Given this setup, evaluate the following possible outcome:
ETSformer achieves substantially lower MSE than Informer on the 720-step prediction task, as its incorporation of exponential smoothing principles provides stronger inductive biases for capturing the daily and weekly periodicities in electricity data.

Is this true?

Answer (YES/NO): YES